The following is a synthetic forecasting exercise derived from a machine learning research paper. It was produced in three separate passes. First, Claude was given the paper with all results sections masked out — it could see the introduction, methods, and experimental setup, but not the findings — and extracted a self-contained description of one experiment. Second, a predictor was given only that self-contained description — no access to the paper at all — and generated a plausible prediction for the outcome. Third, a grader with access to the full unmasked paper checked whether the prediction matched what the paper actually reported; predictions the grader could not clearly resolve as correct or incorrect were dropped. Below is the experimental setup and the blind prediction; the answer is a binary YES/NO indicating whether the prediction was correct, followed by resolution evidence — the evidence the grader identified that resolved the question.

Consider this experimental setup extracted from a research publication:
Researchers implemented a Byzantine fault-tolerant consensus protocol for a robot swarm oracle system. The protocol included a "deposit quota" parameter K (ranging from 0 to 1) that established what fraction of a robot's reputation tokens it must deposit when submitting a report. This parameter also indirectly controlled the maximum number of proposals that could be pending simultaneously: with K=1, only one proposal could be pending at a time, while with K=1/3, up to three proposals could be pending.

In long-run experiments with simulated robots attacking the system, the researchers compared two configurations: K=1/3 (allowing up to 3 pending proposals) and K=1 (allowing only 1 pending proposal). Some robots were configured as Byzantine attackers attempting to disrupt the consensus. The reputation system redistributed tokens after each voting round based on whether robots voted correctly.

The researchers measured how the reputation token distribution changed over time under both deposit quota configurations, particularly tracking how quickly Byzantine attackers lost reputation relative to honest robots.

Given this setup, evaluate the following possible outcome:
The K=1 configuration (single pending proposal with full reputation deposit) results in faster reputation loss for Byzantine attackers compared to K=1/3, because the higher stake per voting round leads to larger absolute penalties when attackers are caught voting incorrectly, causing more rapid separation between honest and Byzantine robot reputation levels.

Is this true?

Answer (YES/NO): NO